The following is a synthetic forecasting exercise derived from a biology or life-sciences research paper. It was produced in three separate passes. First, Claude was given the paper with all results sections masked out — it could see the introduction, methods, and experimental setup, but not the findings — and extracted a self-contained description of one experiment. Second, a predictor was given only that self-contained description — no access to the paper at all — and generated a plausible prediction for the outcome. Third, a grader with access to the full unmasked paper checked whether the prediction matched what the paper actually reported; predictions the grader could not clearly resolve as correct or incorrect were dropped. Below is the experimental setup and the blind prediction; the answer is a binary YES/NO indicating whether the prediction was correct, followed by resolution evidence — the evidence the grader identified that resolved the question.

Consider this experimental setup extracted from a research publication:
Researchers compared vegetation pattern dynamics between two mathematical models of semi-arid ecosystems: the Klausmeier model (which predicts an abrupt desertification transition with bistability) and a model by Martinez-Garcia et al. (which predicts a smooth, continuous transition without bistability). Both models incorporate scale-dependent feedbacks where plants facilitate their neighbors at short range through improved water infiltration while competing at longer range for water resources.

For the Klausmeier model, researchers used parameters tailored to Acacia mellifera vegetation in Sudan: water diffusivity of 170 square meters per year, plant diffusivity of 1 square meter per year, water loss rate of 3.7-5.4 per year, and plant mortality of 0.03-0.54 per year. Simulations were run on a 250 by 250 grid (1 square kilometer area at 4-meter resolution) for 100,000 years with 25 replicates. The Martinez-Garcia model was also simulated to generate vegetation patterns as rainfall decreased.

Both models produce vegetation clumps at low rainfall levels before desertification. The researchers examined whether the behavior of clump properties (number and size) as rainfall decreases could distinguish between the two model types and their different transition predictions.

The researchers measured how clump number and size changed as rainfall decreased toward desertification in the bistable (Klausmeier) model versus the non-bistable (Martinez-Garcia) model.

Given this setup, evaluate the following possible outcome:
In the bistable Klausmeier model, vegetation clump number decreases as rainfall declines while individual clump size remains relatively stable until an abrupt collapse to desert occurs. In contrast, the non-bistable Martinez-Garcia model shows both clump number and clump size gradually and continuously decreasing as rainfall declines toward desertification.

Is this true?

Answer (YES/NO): NO